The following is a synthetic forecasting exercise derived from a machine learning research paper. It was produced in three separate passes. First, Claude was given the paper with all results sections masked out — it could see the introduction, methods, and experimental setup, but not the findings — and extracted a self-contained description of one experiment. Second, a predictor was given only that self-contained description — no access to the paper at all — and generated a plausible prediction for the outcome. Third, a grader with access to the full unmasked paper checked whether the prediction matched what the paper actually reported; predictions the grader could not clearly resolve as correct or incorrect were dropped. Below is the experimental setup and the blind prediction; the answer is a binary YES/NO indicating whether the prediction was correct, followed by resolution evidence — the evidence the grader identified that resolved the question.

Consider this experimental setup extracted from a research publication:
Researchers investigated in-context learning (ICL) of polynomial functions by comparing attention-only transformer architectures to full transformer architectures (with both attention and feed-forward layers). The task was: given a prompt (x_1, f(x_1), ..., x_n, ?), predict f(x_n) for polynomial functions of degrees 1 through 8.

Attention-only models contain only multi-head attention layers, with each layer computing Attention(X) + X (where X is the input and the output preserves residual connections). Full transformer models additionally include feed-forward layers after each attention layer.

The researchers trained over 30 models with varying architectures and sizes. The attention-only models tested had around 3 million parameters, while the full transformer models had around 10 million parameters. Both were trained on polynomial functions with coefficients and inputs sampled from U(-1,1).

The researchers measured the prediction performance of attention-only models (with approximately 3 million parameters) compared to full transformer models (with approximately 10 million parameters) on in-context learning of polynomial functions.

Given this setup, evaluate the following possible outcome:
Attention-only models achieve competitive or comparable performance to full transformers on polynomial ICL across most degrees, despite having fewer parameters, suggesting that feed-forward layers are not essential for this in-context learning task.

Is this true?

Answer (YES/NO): YES